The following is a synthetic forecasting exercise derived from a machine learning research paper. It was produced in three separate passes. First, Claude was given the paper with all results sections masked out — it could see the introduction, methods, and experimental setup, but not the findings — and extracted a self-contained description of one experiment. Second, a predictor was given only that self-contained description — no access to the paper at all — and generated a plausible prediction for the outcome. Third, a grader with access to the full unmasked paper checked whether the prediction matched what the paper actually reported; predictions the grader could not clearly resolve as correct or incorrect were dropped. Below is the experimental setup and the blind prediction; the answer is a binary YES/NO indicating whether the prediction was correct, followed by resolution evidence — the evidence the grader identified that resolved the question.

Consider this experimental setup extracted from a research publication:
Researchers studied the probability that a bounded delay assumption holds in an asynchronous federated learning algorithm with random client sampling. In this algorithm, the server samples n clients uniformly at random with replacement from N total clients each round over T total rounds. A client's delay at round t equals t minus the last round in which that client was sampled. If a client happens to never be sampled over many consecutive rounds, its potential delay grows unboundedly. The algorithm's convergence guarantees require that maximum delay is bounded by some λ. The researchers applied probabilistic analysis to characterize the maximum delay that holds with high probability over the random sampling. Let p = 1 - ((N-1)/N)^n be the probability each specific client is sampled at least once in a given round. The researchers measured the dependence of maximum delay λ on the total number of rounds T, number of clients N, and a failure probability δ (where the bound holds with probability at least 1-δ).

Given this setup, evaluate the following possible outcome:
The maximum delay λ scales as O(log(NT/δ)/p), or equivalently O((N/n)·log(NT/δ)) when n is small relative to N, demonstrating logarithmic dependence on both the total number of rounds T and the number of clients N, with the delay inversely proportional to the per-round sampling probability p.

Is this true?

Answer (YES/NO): YES